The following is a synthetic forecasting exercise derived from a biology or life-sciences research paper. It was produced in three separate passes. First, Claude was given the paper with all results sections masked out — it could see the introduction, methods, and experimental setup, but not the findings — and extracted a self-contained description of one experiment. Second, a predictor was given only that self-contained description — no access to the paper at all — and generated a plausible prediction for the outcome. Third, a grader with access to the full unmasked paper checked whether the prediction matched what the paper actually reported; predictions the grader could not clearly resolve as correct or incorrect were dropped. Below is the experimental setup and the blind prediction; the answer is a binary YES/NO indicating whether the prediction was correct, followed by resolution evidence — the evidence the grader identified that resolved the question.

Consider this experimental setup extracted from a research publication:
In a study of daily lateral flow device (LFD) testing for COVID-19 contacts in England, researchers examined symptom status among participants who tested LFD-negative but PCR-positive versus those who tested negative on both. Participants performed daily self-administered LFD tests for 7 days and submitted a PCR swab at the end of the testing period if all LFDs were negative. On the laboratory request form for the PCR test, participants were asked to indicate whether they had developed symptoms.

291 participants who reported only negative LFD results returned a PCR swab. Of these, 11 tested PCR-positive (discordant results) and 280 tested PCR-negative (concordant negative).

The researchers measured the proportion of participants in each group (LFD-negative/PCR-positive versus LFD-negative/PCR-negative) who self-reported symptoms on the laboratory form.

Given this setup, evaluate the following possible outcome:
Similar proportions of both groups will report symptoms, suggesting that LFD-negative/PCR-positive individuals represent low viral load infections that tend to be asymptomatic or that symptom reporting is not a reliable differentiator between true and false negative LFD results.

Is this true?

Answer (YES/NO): NO